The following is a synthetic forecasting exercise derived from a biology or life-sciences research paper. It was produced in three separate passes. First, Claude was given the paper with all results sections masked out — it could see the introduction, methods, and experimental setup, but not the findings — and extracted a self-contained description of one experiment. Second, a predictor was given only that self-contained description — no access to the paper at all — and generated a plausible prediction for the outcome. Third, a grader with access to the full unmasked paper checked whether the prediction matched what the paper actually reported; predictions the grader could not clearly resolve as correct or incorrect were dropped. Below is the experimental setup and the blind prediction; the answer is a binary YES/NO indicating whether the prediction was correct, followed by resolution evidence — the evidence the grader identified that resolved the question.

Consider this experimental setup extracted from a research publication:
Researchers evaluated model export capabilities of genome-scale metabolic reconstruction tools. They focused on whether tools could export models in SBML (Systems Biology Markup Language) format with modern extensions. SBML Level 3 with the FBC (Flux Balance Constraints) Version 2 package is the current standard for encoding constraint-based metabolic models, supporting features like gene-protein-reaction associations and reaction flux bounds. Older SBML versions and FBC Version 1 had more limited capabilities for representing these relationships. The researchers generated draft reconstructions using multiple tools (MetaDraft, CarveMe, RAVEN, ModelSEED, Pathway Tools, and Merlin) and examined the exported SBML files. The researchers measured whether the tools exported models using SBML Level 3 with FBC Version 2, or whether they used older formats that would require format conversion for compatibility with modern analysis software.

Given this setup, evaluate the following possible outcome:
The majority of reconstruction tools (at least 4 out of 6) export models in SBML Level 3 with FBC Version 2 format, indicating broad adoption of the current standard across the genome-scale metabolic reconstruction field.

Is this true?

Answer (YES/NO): YES